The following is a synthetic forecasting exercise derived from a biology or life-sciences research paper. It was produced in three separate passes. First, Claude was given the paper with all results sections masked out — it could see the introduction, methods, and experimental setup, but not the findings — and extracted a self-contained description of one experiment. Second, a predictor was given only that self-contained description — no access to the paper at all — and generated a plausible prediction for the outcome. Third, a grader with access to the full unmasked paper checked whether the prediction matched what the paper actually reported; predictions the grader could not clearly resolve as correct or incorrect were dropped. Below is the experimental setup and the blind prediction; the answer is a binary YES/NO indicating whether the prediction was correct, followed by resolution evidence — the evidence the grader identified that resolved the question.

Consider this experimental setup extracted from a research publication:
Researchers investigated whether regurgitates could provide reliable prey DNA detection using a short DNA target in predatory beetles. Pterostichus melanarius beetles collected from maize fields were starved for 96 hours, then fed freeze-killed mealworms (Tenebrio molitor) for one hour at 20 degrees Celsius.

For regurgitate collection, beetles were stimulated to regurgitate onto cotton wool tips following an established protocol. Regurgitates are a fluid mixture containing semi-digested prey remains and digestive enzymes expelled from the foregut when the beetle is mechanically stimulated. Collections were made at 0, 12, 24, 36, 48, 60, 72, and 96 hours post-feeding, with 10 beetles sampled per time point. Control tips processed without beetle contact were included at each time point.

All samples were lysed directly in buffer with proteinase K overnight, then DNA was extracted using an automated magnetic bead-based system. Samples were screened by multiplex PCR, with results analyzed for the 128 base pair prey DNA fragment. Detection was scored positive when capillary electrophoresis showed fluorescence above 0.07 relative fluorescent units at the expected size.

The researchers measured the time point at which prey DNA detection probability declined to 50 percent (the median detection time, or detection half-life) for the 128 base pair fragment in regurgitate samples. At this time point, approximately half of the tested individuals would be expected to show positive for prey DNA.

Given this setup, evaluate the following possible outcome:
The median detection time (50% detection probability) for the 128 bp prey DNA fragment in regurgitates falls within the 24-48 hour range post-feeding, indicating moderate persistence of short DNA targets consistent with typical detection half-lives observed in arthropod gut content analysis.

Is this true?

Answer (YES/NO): NO